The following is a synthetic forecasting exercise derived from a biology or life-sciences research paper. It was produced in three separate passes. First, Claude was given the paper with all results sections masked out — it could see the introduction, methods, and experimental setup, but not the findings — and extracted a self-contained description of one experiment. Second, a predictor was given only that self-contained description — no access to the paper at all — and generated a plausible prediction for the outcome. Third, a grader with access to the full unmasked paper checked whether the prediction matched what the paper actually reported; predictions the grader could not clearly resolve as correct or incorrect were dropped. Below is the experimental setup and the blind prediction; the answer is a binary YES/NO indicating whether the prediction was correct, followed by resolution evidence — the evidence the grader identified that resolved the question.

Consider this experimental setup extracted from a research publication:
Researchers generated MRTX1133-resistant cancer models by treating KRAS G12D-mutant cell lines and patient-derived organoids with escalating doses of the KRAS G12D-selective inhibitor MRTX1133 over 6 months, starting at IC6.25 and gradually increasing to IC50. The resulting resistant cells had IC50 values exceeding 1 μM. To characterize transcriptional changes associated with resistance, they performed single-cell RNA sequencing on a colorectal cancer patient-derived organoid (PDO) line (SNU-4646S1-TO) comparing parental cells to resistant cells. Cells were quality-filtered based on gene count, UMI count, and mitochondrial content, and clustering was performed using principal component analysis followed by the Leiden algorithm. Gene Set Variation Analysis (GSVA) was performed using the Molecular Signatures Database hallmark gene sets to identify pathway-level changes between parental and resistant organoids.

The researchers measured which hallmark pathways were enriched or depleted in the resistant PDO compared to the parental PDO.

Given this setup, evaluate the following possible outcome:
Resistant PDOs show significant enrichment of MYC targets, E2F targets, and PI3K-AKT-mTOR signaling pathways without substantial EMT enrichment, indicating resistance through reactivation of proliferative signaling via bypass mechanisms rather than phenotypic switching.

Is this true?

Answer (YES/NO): NO